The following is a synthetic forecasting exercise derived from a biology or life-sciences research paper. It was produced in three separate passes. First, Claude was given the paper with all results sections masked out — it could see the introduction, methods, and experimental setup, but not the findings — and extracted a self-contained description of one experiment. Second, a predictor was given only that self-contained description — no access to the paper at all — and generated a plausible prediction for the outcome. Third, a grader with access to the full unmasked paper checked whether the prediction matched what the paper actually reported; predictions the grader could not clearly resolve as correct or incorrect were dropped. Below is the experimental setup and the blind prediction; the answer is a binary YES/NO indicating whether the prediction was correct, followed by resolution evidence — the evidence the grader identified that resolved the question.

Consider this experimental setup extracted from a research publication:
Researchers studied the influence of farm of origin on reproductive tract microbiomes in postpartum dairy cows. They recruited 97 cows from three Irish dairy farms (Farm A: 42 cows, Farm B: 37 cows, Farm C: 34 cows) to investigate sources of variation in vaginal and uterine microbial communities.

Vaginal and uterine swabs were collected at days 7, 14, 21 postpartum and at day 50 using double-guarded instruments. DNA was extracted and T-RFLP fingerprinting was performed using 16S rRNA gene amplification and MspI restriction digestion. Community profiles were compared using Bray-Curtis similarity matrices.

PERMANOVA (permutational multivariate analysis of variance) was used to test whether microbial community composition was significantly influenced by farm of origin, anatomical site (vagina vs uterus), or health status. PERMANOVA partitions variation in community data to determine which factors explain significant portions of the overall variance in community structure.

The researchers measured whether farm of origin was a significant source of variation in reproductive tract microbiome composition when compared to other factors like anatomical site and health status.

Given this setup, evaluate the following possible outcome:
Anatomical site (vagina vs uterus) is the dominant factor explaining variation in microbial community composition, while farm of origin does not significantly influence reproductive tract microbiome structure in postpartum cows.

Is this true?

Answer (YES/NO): NO